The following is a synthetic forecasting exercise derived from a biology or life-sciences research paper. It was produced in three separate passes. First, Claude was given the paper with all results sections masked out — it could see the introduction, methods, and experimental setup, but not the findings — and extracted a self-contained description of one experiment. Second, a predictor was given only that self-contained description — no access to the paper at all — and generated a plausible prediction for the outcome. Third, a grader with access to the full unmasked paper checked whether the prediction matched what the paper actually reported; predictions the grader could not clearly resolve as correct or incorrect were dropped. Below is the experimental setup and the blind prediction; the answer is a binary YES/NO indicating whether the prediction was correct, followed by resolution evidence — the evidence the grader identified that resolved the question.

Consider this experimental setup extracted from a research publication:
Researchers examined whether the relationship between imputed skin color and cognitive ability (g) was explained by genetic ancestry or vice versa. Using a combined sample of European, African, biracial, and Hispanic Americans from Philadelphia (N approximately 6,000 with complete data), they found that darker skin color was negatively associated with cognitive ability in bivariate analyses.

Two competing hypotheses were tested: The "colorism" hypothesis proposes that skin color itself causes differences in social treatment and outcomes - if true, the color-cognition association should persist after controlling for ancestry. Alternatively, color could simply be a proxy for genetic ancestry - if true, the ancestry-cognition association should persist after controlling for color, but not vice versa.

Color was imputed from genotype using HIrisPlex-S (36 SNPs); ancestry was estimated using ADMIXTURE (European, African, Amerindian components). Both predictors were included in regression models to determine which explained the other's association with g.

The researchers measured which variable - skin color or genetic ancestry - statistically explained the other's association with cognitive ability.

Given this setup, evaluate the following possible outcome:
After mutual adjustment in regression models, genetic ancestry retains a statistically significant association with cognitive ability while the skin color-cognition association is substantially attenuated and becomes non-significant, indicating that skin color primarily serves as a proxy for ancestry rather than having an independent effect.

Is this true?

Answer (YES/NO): YES